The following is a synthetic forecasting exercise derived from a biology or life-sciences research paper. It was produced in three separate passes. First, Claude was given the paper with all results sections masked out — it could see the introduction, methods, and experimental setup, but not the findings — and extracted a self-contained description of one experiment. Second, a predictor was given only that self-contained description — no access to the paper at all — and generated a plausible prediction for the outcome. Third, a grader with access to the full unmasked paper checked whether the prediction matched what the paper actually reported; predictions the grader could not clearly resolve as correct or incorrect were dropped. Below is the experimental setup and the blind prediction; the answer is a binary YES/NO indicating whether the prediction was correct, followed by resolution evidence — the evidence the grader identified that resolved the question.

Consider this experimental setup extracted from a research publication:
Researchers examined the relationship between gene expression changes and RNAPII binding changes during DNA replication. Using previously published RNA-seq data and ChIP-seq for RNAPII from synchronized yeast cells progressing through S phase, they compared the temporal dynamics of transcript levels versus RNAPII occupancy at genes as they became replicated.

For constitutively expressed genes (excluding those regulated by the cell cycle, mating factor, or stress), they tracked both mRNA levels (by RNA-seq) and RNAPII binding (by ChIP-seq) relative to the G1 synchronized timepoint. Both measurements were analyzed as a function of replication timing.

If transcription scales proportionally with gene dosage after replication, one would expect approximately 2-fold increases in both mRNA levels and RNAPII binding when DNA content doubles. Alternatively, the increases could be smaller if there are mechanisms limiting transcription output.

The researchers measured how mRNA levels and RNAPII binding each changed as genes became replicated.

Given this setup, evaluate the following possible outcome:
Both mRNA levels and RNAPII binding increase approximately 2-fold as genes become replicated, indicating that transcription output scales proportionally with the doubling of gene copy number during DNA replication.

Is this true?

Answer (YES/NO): NO